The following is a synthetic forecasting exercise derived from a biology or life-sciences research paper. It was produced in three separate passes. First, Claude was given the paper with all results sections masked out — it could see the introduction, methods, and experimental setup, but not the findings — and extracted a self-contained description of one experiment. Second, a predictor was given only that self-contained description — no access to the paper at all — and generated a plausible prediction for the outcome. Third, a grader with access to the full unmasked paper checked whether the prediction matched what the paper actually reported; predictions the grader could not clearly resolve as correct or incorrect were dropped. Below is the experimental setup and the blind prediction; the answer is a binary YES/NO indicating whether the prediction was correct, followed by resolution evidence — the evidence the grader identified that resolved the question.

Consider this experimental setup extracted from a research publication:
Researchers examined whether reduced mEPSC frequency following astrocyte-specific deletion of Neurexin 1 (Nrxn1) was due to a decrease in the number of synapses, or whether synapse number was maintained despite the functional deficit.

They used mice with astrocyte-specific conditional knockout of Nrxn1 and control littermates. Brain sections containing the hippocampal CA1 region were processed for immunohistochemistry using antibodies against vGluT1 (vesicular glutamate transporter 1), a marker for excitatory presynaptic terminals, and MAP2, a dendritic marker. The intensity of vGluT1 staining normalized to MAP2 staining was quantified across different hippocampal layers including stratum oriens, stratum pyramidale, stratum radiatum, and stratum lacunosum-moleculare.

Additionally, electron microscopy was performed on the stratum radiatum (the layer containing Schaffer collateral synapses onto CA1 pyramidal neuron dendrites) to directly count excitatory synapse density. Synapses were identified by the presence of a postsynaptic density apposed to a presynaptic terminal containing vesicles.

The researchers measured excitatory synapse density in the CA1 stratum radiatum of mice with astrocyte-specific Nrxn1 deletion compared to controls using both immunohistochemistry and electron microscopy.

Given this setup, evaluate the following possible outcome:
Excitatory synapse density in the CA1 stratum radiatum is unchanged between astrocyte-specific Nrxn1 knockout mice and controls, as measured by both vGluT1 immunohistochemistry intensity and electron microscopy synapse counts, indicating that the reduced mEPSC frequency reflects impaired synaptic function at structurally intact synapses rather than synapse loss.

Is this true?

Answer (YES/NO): YES